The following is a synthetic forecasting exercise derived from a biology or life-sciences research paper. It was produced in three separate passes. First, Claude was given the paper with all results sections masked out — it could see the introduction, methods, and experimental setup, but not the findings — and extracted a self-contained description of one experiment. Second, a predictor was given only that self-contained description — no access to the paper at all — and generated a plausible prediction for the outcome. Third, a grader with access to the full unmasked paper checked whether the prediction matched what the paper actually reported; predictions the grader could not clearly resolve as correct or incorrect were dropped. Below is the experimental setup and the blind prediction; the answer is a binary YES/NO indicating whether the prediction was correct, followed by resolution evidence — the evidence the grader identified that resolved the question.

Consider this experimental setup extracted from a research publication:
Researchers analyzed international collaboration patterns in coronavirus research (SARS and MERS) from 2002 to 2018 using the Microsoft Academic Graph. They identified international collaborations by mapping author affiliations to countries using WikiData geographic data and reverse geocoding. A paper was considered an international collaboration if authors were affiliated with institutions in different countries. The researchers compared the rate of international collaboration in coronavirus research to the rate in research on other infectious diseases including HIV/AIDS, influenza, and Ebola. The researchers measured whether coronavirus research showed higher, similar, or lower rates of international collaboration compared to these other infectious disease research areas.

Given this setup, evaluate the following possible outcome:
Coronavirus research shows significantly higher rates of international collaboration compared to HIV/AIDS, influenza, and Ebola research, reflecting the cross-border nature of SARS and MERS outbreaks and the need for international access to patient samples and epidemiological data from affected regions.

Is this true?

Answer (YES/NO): NO